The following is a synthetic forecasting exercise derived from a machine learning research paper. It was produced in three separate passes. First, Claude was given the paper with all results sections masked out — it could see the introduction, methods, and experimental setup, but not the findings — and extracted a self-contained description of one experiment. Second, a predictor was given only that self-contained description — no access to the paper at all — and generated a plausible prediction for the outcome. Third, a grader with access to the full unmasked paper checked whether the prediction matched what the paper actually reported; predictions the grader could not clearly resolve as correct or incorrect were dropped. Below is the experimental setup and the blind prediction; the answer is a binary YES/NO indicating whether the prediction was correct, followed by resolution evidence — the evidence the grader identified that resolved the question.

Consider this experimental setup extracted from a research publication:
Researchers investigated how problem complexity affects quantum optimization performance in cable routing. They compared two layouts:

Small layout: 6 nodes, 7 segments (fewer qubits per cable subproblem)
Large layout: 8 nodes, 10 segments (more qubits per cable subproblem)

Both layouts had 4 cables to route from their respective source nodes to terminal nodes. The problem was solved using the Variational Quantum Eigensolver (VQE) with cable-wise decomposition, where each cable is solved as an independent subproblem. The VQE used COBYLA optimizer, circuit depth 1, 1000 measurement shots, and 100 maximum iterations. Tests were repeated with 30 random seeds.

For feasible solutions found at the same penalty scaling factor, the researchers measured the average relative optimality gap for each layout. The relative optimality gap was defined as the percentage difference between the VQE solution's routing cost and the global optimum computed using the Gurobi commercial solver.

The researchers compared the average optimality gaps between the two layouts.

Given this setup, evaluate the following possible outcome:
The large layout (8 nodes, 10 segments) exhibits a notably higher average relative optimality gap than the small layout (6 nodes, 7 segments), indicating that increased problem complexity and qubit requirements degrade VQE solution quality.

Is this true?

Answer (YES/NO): YES